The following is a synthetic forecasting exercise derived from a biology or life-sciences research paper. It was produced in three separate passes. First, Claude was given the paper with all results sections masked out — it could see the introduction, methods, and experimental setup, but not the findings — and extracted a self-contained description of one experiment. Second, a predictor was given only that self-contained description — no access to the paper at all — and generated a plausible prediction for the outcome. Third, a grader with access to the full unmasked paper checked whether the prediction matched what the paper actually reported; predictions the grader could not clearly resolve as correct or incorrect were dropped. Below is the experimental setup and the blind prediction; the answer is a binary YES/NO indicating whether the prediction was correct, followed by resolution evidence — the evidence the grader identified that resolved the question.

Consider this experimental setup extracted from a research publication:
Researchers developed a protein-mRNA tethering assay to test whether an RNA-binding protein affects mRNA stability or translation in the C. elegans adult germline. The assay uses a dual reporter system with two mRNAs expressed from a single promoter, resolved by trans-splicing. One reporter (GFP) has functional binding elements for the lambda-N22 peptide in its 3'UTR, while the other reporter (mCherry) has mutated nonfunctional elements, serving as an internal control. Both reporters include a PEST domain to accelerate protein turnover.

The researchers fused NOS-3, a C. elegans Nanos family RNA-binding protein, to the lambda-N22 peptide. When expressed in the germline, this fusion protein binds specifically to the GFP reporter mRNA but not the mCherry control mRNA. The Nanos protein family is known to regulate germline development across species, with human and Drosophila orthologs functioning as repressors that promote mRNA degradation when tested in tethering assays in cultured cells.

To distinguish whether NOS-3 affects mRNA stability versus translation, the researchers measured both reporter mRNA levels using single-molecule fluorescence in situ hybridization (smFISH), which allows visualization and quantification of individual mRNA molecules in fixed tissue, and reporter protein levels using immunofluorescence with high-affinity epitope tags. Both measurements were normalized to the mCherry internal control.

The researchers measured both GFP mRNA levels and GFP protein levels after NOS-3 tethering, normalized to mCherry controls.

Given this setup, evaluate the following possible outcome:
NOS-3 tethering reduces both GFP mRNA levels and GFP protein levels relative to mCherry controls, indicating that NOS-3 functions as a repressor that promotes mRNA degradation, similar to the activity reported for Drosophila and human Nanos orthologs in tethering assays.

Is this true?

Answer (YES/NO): NO